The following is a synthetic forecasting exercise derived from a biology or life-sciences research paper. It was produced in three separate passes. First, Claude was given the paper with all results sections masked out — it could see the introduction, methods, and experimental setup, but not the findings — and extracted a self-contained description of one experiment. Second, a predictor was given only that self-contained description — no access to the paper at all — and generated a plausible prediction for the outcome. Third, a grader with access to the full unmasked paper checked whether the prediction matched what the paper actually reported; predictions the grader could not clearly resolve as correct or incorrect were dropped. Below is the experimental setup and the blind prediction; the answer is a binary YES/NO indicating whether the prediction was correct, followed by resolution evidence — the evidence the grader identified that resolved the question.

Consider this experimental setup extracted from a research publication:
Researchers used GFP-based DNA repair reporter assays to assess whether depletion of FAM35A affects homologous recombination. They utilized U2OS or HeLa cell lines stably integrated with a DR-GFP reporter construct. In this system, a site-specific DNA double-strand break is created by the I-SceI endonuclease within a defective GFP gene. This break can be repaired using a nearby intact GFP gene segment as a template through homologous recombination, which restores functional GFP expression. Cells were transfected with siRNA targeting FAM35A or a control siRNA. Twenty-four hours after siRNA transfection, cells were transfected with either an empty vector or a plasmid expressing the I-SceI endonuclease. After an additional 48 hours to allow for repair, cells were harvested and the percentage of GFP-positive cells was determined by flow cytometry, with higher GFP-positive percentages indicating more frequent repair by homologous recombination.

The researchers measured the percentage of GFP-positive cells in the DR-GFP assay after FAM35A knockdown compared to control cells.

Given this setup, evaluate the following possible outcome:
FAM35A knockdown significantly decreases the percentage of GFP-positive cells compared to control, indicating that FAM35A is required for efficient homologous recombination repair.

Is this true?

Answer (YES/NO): NO